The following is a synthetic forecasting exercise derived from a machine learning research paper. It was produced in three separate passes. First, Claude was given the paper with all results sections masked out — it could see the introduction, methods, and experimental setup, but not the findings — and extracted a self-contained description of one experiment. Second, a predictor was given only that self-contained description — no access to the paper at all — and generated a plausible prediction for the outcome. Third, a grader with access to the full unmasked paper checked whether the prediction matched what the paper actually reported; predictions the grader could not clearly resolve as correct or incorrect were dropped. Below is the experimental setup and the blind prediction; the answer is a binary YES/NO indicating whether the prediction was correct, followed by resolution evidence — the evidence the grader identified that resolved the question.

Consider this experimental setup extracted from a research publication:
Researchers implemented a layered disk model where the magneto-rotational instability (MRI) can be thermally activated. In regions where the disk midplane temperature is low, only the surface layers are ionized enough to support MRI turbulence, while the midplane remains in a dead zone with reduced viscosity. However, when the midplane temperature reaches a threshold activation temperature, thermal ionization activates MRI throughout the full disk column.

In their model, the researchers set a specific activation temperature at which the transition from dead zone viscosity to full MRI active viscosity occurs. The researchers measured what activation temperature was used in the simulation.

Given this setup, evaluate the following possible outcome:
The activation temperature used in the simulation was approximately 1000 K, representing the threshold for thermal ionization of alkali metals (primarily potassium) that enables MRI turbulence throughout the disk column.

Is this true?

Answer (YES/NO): YES